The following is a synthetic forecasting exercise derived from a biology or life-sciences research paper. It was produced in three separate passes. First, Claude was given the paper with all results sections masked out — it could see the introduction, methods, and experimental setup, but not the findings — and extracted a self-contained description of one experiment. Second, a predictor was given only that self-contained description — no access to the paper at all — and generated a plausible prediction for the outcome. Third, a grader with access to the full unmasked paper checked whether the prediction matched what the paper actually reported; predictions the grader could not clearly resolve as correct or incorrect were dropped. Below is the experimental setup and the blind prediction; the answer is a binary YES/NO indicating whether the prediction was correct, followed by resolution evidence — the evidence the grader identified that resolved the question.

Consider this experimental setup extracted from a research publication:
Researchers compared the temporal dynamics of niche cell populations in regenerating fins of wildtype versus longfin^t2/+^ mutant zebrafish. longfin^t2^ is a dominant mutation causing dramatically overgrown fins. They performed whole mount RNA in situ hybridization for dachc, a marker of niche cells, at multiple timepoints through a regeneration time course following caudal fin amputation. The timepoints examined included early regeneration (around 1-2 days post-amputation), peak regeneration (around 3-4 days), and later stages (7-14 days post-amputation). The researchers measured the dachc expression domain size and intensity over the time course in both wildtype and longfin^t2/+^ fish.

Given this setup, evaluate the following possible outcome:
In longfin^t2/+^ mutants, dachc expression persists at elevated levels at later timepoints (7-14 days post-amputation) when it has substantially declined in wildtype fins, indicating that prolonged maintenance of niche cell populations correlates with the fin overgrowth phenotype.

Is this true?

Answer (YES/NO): YES